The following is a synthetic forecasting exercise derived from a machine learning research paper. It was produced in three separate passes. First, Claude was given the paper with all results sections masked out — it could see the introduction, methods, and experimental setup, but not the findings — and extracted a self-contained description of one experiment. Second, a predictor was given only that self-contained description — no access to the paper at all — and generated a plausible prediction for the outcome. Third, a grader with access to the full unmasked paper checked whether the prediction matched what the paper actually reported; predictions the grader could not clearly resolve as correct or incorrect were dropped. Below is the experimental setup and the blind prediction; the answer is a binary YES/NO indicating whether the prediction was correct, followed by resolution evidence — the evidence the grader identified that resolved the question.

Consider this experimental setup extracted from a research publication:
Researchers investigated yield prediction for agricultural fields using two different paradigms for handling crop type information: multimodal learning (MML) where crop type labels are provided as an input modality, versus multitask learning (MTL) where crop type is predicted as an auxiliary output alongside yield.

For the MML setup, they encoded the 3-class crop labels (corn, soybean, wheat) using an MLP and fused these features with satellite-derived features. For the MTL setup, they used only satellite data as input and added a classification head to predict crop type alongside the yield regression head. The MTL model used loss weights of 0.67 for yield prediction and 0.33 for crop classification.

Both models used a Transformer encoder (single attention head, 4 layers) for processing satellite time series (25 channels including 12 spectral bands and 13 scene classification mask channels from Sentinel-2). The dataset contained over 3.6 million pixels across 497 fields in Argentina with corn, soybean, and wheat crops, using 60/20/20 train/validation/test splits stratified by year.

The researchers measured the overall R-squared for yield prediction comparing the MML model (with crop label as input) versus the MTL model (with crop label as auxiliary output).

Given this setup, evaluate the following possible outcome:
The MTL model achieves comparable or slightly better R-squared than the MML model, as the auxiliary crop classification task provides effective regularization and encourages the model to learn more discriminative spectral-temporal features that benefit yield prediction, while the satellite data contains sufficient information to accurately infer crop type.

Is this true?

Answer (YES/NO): YES